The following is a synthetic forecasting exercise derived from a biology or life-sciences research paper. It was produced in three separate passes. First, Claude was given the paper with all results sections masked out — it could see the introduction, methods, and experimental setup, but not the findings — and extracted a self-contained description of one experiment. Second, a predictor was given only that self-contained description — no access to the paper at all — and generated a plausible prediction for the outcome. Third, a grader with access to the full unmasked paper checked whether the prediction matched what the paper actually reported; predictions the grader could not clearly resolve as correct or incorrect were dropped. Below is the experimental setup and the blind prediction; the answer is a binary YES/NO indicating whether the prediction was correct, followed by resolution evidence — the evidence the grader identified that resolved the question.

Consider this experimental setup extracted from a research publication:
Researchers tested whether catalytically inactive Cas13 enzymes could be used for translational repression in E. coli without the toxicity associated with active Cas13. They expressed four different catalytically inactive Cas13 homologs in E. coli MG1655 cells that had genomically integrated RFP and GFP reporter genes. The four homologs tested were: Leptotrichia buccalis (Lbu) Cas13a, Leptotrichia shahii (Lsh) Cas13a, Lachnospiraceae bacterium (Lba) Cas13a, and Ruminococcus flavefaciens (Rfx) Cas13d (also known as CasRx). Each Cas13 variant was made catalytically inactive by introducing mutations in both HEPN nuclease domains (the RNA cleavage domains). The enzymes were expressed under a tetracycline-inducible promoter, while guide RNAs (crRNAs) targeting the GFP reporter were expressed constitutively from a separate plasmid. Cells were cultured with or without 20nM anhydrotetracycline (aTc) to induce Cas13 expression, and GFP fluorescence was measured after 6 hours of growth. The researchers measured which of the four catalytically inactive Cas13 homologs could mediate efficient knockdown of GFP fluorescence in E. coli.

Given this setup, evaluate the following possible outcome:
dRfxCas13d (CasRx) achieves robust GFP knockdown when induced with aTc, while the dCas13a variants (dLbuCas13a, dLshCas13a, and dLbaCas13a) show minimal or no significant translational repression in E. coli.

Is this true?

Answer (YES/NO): YES